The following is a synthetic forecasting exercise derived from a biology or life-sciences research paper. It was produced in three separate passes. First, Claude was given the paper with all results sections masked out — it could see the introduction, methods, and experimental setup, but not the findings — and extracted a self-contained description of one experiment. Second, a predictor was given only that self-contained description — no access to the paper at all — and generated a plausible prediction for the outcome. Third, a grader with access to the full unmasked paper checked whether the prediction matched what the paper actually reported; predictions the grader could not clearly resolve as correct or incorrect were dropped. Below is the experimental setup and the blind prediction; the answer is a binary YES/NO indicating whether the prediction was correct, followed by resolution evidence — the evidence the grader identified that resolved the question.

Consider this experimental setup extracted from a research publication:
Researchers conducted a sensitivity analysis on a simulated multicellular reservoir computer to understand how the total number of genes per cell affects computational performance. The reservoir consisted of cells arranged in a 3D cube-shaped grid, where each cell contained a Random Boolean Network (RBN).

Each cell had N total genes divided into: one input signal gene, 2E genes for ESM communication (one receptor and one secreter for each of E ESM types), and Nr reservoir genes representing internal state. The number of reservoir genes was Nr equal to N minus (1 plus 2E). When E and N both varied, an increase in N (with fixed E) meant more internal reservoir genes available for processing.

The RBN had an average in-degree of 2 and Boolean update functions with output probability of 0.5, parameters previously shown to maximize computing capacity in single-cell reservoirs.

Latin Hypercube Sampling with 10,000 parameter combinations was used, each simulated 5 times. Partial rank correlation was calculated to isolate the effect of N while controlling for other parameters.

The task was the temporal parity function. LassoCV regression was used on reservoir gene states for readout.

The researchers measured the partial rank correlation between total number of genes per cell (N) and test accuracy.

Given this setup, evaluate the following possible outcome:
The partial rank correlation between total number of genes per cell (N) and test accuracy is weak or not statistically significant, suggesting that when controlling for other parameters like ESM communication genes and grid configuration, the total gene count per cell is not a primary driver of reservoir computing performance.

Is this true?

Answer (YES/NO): NO